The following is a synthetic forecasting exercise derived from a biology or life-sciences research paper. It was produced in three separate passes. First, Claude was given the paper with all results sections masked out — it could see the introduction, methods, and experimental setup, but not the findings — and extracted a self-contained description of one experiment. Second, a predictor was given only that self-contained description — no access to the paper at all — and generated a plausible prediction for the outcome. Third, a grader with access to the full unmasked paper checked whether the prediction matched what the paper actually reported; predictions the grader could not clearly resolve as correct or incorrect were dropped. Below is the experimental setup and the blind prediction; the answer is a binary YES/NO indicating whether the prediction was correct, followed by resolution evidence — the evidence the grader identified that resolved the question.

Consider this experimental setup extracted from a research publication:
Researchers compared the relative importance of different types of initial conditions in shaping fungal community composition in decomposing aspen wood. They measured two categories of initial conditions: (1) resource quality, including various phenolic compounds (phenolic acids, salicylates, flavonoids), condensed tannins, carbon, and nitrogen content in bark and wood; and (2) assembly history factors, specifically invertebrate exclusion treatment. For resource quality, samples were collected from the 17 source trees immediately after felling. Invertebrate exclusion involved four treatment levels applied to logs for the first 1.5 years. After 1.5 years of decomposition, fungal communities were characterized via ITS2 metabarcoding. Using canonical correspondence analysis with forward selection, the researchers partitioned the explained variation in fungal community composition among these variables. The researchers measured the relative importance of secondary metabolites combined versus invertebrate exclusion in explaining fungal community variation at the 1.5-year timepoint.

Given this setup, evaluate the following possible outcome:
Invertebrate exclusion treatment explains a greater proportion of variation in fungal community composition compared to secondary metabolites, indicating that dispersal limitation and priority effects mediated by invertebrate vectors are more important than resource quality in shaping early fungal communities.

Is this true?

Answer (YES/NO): NO